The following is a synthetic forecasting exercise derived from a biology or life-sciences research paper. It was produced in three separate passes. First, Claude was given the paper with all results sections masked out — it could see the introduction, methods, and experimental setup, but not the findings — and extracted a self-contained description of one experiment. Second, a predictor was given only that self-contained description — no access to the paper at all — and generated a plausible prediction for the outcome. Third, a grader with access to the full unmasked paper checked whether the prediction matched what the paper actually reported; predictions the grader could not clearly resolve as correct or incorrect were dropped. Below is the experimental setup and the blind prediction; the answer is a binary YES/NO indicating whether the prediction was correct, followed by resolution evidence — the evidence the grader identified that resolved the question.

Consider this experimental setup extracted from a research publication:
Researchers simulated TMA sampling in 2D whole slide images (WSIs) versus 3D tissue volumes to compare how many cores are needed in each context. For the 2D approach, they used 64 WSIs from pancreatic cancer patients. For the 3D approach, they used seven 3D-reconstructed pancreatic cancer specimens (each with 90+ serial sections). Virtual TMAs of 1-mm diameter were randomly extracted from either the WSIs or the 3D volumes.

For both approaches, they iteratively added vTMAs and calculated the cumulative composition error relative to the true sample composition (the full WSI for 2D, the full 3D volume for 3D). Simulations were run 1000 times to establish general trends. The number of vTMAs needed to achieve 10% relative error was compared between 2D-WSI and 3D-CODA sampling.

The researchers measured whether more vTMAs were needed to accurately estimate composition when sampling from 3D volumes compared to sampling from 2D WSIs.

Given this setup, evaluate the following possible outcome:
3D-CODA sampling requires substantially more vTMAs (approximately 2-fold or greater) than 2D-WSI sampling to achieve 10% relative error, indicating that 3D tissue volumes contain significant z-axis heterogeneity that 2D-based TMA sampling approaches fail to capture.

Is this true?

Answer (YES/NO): NO